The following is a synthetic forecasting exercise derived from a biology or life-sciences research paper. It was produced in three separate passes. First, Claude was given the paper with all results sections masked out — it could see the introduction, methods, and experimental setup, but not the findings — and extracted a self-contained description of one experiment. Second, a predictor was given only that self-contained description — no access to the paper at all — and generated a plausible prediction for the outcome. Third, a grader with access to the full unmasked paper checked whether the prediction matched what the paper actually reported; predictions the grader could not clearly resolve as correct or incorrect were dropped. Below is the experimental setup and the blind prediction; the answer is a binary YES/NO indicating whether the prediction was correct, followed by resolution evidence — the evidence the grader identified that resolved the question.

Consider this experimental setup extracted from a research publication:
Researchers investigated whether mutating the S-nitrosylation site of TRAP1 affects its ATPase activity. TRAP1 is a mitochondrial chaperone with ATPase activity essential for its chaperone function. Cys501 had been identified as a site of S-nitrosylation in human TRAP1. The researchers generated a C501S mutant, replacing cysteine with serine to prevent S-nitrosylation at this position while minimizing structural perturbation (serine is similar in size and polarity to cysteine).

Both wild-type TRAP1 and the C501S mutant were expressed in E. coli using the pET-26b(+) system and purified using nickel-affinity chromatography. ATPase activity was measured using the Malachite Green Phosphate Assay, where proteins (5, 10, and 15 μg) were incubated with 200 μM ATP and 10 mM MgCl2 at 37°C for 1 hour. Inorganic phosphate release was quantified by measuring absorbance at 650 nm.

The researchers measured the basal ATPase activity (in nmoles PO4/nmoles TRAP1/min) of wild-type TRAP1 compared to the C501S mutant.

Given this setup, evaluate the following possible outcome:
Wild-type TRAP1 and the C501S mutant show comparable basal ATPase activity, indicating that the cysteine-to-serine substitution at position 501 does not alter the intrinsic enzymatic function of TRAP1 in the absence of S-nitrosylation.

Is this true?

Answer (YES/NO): NO